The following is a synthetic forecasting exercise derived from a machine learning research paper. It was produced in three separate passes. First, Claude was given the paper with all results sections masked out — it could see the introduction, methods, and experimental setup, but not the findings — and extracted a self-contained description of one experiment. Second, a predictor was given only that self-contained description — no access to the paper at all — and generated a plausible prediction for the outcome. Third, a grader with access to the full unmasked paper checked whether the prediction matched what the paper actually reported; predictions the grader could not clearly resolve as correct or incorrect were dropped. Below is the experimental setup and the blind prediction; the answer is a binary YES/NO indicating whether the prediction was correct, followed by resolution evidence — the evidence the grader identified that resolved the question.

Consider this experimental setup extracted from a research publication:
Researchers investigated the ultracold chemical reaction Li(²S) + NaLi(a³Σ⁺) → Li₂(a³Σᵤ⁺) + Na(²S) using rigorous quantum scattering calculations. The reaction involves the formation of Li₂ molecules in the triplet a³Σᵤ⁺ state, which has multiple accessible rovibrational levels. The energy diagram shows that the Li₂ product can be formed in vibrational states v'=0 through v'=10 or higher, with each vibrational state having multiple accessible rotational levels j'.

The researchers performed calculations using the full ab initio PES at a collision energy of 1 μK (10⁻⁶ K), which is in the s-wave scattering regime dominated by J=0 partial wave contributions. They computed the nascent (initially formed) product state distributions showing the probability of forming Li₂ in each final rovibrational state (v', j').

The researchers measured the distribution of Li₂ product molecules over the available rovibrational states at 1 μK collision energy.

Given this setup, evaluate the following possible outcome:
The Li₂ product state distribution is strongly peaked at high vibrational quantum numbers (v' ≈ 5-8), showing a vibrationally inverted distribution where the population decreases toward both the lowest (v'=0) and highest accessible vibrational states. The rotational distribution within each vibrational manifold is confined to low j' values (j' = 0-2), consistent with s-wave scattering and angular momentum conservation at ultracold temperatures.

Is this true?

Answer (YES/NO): NO